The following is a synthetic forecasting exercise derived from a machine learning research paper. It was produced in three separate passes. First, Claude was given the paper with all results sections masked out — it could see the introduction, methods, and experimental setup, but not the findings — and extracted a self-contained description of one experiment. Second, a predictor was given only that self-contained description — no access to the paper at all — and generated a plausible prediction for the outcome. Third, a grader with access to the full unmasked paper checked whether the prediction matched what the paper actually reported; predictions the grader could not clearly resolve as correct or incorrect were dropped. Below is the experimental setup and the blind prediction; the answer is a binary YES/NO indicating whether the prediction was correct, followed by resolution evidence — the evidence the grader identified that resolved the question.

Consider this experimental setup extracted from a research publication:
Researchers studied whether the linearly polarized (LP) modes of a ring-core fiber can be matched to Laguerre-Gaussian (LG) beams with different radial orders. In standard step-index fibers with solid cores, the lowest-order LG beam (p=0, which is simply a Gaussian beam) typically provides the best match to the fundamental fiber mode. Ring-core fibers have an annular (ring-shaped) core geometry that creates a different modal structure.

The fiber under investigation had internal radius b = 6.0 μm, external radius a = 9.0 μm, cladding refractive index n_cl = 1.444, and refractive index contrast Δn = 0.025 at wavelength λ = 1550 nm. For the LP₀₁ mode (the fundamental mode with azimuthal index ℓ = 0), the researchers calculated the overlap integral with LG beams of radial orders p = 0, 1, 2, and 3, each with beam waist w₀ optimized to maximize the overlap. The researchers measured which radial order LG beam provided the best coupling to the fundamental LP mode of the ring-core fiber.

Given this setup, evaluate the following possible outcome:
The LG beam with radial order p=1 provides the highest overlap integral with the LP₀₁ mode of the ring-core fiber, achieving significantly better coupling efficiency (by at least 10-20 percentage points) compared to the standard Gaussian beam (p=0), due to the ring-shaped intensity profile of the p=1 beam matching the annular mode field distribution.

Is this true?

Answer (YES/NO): NO